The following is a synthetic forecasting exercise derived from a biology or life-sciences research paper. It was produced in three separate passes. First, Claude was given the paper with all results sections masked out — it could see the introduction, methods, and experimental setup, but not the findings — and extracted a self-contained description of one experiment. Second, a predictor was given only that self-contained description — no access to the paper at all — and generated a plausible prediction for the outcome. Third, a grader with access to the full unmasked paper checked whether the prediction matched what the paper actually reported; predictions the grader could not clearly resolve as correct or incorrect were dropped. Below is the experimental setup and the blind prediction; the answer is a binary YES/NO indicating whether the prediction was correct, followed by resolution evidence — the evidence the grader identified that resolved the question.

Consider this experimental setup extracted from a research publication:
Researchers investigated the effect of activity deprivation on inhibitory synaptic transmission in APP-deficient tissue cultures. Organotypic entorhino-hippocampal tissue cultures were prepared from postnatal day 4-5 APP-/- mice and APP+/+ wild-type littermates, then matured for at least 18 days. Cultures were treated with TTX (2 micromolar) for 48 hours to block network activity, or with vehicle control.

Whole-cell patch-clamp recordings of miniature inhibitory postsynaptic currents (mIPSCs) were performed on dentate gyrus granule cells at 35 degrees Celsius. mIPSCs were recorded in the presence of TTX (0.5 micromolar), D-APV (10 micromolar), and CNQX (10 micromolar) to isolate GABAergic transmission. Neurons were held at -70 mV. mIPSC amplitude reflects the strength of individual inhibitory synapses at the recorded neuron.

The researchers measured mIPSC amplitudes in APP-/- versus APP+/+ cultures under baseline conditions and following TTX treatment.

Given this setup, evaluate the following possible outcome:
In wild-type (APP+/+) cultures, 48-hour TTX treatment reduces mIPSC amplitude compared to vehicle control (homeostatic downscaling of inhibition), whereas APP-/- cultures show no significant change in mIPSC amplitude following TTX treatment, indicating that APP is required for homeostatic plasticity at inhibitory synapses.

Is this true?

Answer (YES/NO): NO